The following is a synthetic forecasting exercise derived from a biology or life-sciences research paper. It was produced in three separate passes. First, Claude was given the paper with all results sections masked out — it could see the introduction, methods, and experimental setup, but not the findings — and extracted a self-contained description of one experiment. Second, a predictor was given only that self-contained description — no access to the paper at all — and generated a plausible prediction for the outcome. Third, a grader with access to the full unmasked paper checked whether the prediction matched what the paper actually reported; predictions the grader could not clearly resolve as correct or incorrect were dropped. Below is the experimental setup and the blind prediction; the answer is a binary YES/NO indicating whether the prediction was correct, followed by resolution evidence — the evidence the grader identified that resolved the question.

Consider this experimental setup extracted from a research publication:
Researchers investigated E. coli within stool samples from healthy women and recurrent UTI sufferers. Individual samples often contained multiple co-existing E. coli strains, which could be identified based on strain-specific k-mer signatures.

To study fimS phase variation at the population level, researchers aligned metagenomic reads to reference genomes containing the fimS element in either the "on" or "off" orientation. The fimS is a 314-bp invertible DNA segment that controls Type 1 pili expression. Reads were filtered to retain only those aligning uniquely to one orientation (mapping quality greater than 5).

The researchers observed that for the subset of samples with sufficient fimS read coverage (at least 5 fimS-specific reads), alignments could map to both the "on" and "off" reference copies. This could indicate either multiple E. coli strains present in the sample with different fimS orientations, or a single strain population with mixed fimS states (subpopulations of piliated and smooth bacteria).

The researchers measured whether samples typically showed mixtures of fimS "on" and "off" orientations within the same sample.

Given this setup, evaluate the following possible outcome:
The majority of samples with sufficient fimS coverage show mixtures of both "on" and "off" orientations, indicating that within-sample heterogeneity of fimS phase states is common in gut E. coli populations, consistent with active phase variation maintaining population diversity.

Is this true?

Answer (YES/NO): YES